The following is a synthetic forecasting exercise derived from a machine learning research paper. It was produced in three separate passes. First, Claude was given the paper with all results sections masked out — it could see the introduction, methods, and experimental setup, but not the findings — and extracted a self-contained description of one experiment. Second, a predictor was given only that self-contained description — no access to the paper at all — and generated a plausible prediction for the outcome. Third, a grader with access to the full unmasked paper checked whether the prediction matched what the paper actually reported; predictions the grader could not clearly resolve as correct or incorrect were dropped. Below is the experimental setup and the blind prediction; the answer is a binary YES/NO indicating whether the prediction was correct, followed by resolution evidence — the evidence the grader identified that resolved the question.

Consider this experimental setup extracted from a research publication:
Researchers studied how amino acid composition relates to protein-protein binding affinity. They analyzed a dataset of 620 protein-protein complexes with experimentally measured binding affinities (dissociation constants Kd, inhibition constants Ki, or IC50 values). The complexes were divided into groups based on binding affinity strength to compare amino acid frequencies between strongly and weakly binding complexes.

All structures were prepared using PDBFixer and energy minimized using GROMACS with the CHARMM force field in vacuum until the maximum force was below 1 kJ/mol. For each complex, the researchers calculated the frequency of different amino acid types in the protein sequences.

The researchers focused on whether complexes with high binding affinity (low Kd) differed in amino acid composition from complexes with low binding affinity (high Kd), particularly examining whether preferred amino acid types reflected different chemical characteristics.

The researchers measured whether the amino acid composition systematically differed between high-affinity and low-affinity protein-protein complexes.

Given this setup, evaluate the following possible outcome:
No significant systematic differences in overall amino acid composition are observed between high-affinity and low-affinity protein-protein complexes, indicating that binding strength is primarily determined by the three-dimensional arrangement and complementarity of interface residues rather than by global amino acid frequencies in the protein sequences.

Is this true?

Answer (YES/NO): NO